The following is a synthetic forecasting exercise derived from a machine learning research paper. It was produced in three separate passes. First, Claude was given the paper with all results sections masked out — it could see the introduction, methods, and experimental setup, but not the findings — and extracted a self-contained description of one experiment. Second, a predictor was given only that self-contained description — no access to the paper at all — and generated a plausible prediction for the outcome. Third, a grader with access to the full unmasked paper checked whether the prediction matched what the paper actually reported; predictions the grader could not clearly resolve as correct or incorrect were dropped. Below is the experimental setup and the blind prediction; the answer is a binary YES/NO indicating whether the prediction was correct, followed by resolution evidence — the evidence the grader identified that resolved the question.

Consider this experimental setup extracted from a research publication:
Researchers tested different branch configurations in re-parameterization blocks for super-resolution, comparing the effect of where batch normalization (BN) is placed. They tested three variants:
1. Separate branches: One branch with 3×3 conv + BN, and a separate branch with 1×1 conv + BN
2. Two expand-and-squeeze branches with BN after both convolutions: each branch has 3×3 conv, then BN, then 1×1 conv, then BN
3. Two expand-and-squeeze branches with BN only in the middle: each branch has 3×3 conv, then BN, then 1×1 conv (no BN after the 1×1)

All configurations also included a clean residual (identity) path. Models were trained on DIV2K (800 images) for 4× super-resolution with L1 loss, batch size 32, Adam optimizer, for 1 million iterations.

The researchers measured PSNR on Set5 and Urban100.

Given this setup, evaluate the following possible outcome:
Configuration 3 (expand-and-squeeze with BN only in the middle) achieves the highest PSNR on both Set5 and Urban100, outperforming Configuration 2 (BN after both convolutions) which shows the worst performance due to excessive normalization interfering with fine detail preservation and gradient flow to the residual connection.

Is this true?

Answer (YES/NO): NO